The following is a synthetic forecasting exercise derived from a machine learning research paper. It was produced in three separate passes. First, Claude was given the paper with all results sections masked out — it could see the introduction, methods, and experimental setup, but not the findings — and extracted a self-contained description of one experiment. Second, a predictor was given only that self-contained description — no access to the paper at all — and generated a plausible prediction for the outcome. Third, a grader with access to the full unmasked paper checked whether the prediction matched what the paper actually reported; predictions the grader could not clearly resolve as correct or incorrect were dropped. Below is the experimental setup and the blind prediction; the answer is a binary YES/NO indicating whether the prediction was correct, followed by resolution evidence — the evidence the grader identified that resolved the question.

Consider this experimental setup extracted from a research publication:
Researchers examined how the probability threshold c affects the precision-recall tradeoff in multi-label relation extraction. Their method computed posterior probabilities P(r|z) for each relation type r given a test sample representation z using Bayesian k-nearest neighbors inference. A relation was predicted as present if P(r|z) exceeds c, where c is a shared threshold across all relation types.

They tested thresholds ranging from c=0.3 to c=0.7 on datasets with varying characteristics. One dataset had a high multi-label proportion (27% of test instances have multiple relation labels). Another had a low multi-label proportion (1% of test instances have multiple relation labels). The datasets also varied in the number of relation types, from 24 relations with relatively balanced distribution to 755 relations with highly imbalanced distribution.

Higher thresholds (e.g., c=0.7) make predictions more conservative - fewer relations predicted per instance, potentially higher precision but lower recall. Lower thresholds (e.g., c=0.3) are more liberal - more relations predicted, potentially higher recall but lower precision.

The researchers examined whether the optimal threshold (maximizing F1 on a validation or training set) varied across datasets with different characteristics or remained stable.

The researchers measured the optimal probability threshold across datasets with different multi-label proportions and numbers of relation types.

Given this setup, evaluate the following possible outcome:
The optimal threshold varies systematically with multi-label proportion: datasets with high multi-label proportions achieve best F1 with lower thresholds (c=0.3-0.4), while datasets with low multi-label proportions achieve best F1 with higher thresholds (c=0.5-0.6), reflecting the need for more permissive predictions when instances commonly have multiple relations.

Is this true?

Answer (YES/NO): NO